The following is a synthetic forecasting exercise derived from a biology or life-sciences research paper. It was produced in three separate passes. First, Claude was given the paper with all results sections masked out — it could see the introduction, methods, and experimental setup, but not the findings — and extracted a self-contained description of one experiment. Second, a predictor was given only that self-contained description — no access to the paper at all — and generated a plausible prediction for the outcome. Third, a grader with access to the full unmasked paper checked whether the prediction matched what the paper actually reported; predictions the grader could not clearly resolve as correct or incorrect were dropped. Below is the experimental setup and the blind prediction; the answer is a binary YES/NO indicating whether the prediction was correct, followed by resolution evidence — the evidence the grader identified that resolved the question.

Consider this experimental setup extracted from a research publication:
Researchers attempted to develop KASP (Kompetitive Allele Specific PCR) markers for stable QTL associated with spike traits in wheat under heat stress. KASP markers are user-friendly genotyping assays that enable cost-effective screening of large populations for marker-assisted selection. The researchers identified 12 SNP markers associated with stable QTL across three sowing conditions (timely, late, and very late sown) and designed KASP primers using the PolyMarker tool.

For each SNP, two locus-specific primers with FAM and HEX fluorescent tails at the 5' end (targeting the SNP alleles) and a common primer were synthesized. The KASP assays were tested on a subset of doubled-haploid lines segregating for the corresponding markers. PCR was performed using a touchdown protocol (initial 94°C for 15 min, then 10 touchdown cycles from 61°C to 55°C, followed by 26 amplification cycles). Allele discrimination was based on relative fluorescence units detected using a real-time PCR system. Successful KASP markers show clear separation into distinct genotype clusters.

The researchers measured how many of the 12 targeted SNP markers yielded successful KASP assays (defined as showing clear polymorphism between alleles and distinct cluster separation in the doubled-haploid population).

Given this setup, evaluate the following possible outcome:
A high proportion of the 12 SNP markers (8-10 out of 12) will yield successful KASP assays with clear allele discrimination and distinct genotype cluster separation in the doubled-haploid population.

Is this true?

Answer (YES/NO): NO